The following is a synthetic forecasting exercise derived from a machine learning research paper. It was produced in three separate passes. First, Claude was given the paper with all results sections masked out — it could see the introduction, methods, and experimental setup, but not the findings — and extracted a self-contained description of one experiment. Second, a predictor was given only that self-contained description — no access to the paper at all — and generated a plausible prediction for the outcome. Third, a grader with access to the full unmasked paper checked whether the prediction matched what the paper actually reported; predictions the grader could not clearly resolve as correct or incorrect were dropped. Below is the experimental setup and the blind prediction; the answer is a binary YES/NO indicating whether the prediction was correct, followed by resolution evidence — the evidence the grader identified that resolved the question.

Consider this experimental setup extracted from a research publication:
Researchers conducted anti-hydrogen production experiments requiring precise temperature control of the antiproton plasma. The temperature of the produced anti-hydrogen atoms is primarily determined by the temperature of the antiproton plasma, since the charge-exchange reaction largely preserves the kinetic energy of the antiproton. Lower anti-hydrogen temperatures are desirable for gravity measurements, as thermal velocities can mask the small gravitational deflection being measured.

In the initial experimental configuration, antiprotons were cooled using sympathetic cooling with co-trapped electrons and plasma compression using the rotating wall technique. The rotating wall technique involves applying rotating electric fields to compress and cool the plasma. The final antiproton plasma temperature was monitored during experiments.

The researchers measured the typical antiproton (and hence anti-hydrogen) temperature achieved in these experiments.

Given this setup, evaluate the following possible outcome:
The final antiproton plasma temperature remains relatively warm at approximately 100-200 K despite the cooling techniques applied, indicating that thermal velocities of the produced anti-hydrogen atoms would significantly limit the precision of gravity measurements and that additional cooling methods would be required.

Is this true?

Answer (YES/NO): NO